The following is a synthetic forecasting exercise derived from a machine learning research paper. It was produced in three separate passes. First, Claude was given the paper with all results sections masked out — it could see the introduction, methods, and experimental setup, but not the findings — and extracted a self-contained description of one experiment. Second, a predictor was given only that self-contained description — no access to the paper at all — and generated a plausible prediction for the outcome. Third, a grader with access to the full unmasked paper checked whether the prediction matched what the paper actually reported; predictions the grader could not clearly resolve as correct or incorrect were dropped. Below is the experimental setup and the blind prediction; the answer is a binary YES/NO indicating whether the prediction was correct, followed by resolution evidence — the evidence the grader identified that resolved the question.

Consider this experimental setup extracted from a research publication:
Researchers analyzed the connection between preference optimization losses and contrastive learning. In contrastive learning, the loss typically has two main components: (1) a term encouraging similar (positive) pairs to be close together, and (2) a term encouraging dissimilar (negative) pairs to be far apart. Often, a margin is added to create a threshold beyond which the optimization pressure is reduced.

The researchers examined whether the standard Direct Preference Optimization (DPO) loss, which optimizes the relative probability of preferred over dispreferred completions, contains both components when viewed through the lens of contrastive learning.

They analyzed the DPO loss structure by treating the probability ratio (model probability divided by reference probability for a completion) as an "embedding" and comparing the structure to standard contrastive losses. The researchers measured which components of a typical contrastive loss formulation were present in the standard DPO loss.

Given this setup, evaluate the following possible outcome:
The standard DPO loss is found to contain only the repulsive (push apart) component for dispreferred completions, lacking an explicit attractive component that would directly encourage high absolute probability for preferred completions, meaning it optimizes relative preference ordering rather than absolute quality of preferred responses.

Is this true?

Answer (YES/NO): YES